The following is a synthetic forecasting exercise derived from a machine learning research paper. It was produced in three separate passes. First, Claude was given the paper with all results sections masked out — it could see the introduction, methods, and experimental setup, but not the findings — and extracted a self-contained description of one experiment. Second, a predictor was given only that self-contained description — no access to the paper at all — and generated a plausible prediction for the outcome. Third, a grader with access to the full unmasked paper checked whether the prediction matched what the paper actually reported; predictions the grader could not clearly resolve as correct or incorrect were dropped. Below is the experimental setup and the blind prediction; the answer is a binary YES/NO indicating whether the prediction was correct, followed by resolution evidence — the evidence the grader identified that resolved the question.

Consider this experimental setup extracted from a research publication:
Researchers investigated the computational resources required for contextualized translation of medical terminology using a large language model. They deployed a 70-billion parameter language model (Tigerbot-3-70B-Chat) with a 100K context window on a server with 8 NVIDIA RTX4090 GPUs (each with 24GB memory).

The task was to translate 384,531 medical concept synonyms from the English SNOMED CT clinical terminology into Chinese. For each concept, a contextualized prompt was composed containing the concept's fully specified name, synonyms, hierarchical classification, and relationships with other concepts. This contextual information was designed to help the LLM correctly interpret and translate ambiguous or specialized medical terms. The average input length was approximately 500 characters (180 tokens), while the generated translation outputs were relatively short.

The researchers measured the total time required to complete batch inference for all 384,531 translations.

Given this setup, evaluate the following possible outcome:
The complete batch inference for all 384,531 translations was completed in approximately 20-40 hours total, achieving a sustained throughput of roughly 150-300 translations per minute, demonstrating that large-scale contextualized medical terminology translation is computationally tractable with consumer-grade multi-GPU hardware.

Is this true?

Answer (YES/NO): NO